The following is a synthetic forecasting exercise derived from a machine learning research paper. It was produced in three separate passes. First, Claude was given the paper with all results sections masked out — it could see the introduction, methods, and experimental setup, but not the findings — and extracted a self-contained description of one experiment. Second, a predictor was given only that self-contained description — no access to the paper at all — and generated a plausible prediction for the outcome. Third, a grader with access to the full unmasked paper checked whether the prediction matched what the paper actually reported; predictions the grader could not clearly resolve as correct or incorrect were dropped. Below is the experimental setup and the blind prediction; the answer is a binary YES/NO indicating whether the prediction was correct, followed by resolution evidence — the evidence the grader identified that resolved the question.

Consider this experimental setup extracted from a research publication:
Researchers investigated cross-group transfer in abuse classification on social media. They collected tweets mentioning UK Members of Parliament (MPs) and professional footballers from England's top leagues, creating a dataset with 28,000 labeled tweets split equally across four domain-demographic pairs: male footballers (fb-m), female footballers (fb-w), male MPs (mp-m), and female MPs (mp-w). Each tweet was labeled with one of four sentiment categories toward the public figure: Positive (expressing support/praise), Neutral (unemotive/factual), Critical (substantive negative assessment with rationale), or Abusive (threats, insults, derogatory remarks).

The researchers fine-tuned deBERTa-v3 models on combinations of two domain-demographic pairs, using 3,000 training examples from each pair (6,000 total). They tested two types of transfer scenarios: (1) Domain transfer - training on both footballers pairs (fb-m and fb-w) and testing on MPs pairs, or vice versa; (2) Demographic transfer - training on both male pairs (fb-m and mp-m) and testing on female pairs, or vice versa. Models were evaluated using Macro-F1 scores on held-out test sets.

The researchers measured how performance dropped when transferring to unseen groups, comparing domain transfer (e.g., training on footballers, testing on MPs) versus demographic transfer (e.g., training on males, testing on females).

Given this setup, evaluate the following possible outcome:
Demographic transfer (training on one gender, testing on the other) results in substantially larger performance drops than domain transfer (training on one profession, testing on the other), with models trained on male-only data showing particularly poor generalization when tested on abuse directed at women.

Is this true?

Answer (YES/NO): NO